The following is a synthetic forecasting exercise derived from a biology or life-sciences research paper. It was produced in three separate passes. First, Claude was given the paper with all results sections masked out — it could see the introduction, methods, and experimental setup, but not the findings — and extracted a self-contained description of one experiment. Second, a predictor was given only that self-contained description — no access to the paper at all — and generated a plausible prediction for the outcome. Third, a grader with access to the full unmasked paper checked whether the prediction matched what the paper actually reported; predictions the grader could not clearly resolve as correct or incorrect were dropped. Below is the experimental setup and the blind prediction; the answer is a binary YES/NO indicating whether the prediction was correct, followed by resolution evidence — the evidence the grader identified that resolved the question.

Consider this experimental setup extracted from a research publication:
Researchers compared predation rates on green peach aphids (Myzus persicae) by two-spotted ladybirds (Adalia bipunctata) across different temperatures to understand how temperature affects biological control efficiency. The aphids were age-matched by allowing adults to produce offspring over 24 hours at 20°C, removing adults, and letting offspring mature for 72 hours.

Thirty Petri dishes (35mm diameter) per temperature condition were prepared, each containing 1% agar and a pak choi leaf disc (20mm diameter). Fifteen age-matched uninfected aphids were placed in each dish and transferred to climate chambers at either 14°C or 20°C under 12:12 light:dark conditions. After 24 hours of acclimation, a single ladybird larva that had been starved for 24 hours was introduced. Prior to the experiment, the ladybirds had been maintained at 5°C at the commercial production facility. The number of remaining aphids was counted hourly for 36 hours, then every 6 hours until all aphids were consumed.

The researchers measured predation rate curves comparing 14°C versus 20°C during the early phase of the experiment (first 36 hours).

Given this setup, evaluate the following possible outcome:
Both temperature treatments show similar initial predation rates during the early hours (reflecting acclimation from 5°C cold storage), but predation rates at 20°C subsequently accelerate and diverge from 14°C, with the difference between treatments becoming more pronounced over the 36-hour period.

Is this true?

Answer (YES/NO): NO